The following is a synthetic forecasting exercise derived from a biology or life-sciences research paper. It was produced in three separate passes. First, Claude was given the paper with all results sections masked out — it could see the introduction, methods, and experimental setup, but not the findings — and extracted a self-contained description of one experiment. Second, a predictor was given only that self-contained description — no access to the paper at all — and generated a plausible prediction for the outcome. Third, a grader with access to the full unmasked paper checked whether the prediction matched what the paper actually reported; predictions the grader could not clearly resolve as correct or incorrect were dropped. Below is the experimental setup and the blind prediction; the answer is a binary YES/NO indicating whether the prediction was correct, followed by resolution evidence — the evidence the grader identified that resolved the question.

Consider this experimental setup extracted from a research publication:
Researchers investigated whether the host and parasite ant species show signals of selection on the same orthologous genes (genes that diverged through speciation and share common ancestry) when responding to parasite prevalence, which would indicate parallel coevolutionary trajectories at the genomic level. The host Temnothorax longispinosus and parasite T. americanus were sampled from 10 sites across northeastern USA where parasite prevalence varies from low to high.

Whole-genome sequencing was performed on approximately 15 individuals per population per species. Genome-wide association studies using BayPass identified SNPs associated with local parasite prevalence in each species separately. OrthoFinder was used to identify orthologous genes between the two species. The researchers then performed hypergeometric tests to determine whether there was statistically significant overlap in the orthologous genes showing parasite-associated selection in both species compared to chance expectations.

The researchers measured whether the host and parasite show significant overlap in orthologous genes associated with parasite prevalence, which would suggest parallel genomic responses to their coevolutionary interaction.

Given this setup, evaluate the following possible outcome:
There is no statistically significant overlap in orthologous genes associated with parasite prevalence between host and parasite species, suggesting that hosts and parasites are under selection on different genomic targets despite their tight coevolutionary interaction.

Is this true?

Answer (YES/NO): NO